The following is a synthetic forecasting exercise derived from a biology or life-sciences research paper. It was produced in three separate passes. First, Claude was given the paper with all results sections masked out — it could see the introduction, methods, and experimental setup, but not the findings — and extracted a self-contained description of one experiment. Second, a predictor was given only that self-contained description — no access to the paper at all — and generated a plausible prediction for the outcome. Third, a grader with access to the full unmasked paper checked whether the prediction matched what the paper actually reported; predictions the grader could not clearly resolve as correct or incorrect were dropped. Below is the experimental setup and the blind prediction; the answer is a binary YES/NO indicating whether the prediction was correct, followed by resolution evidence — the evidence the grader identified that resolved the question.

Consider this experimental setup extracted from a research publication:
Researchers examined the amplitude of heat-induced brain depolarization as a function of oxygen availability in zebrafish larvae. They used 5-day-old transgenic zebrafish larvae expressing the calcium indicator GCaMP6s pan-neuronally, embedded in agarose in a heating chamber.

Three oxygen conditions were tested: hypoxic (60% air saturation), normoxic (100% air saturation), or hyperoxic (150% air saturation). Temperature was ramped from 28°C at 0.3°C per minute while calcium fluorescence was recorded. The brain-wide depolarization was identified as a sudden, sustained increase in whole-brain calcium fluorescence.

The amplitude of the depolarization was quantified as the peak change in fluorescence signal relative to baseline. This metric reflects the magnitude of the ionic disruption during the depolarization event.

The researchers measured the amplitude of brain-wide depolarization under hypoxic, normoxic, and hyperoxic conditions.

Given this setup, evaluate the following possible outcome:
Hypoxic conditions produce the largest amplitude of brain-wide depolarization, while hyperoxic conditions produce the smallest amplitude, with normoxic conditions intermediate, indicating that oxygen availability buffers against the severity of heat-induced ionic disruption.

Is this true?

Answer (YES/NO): NO